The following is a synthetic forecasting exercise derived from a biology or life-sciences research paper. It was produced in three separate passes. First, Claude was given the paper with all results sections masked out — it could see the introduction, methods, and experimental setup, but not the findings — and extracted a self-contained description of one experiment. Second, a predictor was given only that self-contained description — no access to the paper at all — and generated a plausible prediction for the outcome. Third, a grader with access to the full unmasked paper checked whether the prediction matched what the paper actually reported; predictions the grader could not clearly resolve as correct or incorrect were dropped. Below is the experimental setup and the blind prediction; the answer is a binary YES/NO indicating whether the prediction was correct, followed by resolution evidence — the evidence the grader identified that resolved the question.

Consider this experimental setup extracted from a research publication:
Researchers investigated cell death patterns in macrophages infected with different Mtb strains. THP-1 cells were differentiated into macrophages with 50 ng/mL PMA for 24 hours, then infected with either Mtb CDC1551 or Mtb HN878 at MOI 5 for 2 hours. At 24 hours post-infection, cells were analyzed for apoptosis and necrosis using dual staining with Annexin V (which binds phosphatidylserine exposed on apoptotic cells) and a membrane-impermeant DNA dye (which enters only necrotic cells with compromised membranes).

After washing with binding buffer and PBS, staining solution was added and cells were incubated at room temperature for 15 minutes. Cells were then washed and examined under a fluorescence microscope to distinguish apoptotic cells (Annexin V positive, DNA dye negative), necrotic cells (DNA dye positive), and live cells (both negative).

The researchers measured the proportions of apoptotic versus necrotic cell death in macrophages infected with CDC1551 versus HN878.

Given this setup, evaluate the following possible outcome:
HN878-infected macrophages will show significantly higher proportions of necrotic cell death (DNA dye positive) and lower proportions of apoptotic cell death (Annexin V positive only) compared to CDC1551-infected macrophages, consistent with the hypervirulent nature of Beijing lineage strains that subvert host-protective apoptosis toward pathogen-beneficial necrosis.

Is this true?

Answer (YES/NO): NO